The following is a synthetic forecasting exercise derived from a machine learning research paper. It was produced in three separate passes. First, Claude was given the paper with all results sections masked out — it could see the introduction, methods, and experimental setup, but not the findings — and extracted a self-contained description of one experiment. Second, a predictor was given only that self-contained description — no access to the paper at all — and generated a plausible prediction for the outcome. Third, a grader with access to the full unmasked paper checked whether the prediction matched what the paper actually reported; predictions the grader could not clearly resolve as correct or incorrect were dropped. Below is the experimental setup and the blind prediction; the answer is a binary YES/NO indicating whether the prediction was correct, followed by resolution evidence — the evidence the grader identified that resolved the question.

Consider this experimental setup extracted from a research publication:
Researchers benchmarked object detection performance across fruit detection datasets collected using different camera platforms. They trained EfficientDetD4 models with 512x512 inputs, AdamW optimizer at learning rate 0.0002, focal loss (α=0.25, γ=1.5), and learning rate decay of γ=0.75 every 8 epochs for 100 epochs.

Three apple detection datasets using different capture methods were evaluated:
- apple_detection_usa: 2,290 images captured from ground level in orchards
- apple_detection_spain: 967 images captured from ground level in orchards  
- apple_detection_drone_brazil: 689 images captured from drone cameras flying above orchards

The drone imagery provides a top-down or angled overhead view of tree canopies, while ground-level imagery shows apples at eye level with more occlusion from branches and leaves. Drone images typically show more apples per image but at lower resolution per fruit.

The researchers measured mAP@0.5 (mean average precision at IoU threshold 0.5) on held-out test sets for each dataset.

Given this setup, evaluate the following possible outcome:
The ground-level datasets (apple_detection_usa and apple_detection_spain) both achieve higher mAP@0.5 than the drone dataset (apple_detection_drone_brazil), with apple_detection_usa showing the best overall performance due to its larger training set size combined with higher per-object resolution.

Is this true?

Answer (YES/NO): YES